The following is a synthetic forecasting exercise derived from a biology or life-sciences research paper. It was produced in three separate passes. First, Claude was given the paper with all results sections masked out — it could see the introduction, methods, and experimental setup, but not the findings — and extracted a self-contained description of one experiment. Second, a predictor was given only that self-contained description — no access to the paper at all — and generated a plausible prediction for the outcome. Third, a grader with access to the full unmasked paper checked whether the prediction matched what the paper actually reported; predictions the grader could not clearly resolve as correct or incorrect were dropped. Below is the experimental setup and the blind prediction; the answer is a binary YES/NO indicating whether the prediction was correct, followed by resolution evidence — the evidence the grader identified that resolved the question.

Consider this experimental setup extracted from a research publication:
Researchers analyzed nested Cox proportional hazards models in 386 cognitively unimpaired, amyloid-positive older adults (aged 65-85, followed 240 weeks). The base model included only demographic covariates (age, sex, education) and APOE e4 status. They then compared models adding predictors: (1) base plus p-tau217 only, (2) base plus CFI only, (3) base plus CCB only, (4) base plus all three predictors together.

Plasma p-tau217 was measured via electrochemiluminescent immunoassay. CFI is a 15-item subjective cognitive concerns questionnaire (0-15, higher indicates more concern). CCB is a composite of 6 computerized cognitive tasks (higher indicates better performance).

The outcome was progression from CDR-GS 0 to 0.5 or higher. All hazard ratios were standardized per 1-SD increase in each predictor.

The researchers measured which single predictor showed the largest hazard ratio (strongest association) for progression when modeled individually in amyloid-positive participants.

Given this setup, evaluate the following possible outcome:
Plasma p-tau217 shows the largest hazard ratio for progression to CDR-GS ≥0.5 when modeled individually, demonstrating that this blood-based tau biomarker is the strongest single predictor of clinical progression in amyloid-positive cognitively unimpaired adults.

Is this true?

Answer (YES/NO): NO